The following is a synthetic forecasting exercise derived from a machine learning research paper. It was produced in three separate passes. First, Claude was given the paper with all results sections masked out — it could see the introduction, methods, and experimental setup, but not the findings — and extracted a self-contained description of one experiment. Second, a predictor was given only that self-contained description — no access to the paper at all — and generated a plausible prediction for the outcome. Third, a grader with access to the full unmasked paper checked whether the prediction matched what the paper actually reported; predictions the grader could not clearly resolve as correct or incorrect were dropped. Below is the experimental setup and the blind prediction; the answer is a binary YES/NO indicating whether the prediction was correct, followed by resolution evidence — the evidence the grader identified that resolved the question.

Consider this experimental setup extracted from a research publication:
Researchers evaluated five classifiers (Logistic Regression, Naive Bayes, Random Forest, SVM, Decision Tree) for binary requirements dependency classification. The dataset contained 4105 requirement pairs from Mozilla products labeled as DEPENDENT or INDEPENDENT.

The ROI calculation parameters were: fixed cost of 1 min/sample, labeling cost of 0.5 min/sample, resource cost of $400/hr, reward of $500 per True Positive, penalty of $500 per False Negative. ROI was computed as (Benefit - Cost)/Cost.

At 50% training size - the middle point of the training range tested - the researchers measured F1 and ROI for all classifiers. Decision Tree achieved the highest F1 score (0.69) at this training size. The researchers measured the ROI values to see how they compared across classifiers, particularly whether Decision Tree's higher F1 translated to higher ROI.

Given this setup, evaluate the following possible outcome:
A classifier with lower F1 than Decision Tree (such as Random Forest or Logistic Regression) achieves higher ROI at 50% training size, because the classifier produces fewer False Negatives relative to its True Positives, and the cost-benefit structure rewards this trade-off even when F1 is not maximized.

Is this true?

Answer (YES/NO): NO